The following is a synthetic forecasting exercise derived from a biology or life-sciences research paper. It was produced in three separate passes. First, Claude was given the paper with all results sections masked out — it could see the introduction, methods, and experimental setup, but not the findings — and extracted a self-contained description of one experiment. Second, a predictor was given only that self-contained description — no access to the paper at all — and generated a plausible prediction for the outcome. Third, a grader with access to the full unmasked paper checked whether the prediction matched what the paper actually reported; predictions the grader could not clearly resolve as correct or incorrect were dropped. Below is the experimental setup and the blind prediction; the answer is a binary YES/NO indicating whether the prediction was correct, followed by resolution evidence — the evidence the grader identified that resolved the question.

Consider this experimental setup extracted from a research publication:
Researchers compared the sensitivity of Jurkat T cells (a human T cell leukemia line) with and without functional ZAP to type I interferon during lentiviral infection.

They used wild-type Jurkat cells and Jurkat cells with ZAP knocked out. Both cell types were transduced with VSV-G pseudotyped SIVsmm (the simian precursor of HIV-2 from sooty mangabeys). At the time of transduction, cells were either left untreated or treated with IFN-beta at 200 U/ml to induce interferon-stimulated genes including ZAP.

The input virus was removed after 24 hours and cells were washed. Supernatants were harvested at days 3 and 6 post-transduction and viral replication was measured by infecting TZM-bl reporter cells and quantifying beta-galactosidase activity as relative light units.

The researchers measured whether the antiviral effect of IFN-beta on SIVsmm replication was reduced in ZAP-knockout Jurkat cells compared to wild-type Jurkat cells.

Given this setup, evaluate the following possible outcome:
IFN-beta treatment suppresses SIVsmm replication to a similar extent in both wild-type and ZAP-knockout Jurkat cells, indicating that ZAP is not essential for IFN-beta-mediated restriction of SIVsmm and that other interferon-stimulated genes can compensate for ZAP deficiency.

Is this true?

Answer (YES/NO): NO